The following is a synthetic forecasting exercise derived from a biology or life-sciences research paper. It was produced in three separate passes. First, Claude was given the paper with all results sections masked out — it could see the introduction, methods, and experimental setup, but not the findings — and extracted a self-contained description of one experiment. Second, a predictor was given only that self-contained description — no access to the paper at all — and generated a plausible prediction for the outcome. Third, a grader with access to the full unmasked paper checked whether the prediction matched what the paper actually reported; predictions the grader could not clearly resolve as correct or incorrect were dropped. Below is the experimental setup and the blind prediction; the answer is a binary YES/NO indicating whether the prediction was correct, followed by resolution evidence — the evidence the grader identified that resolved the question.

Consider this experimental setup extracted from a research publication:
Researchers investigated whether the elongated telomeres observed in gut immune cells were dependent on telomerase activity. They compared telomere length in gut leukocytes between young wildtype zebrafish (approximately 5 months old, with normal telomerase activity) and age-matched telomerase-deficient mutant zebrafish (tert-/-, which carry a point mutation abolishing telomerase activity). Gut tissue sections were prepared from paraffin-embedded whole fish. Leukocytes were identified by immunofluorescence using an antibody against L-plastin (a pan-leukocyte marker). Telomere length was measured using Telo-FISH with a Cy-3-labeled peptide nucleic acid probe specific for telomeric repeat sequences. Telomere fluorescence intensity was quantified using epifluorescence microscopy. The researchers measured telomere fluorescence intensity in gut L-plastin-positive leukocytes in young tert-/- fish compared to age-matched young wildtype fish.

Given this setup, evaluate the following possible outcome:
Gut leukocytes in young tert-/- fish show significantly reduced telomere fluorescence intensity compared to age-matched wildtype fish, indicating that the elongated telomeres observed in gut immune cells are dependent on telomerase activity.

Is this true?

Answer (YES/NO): YES